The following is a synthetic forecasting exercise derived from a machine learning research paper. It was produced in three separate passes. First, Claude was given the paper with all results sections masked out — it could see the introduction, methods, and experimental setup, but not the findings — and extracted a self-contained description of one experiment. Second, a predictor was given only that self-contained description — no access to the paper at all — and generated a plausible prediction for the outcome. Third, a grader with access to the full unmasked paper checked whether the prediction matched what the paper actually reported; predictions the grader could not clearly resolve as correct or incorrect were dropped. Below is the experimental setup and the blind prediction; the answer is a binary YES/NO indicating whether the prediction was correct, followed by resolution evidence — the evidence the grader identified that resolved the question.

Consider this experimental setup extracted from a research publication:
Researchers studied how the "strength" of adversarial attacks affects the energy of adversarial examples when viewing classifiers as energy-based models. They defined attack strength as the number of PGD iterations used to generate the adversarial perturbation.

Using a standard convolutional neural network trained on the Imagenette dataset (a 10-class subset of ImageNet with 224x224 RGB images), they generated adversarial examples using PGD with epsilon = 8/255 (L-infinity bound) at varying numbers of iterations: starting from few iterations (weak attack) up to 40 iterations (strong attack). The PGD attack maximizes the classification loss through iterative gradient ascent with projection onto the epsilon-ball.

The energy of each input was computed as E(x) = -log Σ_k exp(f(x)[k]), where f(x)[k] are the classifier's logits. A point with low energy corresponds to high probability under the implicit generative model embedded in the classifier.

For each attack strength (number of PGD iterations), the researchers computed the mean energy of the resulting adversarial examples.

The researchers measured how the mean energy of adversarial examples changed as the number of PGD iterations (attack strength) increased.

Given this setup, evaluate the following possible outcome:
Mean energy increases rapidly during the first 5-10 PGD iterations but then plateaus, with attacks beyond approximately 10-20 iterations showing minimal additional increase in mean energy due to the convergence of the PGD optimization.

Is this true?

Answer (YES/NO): NO